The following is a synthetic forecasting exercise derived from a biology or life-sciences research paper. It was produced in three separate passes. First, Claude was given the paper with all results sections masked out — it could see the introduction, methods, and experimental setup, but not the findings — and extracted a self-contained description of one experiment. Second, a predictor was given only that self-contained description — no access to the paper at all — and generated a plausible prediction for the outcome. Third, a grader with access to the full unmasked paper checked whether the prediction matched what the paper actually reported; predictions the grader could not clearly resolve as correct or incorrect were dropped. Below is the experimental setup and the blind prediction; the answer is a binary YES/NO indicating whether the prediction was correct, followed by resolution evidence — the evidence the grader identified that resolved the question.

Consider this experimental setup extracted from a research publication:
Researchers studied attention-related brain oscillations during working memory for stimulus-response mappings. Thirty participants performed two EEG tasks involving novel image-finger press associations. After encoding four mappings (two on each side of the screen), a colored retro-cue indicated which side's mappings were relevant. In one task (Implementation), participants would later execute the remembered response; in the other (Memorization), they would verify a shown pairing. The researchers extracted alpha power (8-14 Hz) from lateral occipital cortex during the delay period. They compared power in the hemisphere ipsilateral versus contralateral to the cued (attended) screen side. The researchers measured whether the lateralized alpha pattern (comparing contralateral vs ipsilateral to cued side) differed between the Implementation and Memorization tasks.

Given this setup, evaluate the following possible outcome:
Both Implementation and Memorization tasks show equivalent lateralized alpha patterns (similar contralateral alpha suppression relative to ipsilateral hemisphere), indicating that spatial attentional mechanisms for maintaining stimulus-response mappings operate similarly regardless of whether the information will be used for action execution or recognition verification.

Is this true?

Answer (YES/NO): YES